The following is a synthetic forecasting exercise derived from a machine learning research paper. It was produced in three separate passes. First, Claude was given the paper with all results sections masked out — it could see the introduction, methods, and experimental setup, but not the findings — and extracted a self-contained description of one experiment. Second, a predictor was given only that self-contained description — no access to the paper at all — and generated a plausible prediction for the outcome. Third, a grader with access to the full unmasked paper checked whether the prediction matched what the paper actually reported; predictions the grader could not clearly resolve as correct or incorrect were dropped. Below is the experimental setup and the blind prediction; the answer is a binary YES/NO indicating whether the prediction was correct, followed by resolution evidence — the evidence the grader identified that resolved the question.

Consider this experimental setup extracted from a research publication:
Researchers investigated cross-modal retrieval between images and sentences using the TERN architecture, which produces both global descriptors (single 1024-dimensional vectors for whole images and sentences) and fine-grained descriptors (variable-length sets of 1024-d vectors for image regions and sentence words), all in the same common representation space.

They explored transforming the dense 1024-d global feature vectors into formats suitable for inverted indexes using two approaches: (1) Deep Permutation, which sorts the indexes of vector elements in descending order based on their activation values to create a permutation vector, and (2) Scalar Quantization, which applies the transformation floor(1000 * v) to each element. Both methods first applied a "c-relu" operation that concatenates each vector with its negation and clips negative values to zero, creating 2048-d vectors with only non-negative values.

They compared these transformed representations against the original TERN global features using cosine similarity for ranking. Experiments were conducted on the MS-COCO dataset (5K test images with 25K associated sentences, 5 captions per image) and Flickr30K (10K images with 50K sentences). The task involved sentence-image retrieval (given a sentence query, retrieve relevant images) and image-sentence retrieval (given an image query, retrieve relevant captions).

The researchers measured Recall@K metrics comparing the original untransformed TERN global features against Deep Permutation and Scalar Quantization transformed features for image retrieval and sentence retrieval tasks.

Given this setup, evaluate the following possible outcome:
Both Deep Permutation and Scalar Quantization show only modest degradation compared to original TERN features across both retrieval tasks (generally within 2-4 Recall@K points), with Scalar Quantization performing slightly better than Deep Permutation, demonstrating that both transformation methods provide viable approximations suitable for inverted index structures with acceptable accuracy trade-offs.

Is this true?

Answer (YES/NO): NO